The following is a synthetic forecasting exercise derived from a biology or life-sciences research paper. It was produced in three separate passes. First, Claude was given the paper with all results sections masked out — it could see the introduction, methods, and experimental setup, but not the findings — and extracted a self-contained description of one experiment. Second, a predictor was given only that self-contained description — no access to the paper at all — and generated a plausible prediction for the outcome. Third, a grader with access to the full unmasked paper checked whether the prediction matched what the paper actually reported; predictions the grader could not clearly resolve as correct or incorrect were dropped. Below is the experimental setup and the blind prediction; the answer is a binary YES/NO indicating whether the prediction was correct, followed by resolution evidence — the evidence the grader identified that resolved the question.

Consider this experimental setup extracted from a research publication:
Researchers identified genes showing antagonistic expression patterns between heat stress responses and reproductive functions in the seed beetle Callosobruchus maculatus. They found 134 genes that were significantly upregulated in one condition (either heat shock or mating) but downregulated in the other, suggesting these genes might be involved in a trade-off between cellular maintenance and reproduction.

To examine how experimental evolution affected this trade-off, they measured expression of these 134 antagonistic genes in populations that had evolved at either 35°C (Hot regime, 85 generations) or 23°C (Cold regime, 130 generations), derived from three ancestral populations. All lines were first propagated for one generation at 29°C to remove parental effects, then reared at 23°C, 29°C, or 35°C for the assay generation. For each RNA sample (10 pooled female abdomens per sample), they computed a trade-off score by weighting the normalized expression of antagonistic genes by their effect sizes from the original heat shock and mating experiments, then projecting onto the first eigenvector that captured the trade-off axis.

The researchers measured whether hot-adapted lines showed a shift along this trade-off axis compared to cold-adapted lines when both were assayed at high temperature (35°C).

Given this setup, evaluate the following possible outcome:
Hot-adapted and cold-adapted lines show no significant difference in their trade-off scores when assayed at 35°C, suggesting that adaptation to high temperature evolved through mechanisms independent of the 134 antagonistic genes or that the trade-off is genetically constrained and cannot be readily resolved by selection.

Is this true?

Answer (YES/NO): YES